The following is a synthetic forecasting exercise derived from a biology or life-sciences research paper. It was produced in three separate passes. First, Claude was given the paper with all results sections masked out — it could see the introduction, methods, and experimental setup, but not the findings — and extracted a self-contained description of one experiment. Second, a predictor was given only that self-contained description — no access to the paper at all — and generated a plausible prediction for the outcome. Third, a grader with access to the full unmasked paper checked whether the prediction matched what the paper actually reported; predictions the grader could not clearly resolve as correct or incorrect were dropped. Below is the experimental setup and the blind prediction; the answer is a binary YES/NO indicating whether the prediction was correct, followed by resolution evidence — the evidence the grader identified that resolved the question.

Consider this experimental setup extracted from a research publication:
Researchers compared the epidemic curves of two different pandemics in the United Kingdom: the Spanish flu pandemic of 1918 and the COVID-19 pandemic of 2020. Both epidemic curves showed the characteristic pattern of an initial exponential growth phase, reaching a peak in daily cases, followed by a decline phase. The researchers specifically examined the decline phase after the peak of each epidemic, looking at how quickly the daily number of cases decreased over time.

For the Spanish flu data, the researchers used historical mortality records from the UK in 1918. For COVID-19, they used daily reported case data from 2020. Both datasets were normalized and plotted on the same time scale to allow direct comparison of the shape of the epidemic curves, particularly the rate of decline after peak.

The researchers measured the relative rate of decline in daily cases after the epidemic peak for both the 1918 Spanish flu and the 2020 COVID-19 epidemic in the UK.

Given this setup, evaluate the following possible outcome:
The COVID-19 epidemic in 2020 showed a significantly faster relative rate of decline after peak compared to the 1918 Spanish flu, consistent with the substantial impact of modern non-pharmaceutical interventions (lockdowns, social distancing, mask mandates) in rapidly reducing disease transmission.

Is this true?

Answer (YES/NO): NO